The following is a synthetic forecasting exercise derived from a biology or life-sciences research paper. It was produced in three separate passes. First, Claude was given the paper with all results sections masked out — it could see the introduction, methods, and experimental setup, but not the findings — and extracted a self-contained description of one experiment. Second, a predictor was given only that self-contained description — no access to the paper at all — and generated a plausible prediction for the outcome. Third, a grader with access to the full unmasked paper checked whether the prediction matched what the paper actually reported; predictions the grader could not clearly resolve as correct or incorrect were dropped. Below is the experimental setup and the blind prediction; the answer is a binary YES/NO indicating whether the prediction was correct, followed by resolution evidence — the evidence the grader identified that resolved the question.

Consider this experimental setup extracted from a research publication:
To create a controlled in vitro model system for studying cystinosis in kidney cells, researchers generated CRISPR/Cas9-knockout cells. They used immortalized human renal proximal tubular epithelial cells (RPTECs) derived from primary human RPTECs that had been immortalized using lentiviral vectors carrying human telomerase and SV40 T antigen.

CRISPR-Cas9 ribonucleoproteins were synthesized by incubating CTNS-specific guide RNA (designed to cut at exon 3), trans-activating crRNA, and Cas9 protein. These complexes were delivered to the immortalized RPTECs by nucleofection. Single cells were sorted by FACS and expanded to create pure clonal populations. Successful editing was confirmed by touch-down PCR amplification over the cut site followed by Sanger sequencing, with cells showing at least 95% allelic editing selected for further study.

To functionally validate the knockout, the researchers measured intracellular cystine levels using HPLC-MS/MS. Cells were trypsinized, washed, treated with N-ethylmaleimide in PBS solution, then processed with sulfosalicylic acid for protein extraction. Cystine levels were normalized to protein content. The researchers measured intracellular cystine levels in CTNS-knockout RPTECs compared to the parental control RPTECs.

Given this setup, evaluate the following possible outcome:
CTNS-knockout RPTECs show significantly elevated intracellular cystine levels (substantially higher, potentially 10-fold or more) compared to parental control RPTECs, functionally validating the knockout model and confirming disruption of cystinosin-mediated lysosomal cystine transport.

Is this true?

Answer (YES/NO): YES